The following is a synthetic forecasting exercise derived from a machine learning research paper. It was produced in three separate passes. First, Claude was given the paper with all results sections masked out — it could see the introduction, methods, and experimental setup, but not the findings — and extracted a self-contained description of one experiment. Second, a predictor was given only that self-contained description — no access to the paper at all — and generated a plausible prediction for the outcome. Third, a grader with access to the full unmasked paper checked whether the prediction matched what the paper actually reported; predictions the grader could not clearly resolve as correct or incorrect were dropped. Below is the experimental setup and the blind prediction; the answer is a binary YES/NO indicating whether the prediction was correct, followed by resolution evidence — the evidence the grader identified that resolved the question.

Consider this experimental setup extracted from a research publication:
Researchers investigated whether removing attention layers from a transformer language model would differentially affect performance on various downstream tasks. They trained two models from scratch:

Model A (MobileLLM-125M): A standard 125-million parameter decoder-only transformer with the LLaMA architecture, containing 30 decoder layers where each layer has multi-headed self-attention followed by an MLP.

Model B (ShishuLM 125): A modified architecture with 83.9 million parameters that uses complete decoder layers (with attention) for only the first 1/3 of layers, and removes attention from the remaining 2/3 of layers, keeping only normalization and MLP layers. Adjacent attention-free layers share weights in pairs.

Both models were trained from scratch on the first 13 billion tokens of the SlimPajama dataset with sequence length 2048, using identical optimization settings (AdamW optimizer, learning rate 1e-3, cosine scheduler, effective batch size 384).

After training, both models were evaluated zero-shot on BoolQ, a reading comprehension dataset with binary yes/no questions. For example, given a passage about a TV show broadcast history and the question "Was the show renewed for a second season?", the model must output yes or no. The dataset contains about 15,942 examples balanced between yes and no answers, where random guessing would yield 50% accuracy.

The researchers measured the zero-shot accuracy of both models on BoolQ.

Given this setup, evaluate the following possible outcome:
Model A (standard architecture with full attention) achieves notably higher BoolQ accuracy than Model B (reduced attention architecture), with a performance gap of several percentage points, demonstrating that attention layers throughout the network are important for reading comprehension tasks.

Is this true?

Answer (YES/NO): NO